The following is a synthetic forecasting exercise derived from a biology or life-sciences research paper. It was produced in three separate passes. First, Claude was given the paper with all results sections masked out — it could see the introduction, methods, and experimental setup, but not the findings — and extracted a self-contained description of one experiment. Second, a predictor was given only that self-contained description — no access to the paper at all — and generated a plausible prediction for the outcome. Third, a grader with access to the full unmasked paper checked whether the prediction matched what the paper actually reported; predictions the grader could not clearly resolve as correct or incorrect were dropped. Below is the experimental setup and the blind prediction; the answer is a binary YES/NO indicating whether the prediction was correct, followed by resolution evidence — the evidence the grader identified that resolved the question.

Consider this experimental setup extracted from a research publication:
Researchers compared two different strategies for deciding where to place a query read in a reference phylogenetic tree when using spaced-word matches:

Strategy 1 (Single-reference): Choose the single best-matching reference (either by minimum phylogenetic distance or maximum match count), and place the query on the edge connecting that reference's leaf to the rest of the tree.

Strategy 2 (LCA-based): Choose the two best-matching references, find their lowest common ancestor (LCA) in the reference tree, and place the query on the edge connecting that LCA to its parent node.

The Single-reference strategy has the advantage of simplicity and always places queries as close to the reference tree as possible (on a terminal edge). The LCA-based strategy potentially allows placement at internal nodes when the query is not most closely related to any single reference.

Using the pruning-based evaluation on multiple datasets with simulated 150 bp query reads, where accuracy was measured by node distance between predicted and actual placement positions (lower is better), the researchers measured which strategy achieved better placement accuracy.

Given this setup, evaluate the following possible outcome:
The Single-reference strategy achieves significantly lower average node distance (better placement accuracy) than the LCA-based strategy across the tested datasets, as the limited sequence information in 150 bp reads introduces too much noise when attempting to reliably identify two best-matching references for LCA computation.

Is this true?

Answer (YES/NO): NO